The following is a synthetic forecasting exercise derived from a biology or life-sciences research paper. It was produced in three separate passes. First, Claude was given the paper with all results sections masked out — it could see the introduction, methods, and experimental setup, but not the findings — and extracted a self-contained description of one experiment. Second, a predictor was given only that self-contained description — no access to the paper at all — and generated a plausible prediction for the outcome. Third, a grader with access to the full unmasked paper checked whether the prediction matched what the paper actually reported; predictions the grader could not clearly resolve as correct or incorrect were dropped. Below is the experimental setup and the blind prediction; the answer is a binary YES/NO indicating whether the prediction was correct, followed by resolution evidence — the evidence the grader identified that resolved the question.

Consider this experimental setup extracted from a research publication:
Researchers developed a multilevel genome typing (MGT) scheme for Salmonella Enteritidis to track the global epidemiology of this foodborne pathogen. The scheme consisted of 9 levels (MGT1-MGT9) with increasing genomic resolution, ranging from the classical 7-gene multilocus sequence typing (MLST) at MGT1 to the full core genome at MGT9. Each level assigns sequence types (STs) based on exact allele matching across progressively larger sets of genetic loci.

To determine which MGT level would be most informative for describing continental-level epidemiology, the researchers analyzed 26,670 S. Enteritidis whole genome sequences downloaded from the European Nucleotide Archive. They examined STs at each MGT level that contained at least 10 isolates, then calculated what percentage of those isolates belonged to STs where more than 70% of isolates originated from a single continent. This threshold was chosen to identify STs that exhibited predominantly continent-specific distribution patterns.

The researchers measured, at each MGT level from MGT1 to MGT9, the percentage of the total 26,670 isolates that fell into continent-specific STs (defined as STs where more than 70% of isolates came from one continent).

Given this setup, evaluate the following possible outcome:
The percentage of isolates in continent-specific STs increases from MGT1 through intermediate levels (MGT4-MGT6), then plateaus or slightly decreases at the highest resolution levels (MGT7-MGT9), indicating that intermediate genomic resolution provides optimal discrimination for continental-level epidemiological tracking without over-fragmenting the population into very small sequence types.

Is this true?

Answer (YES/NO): NO